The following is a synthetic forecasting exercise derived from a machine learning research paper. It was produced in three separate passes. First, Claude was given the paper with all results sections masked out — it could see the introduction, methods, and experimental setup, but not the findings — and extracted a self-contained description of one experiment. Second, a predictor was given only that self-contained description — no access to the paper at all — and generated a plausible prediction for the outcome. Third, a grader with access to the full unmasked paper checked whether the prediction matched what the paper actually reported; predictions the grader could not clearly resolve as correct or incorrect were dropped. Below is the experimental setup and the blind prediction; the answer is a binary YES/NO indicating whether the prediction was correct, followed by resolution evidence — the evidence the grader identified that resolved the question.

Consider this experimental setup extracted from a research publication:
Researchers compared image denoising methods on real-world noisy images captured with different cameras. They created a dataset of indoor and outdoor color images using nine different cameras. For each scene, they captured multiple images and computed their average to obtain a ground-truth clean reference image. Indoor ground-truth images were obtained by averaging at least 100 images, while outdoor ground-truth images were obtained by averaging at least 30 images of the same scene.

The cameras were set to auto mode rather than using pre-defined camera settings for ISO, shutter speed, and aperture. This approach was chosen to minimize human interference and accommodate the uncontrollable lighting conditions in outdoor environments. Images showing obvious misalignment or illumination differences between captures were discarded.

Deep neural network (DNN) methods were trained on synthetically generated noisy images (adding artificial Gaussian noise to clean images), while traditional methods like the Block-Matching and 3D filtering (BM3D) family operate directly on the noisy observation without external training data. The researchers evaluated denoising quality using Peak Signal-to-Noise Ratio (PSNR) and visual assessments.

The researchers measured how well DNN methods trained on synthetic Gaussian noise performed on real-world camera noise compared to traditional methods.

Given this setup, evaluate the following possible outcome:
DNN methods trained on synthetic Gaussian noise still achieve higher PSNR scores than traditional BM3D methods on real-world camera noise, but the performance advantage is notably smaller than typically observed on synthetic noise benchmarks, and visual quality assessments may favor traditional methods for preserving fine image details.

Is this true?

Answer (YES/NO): NO